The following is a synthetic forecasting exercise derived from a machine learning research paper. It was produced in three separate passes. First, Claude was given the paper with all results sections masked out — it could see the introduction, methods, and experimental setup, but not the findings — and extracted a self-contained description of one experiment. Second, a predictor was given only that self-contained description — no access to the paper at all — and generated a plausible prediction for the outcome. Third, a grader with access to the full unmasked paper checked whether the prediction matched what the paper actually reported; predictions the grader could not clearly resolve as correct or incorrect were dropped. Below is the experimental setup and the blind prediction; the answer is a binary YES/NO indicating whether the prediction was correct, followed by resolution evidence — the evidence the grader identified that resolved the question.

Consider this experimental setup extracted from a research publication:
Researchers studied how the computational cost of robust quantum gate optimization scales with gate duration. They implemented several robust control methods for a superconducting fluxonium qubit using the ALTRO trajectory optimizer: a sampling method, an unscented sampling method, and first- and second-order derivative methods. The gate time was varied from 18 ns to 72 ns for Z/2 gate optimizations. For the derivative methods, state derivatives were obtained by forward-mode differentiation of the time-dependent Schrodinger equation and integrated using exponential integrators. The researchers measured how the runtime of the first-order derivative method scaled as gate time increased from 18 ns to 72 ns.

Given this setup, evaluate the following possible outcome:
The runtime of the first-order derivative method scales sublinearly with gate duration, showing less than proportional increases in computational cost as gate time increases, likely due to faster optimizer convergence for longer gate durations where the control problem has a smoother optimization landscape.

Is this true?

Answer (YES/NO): NO